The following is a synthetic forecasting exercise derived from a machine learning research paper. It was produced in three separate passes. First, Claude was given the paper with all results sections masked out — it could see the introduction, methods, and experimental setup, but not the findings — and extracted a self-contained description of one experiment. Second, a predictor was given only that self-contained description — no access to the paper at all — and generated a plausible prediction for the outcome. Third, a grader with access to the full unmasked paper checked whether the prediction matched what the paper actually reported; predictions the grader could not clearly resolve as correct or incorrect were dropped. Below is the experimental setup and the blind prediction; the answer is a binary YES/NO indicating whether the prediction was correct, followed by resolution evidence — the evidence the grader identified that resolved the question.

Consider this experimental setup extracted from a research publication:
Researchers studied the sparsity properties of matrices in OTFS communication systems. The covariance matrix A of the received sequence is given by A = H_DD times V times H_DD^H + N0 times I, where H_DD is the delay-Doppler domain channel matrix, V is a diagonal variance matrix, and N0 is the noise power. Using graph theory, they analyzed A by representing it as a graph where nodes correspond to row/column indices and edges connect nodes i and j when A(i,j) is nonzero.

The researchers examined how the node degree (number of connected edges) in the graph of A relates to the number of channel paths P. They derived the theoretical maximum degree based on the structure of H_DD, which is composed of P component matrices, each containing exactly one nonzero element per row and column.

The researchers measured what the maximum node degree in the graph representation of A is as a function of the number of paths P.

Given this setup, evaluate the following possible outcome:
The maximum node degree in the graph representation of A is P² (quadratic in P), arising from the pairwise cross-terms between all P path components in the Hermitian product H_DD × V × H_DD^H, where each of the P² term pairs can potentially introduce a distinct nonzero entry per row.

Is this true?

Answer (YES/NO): NO